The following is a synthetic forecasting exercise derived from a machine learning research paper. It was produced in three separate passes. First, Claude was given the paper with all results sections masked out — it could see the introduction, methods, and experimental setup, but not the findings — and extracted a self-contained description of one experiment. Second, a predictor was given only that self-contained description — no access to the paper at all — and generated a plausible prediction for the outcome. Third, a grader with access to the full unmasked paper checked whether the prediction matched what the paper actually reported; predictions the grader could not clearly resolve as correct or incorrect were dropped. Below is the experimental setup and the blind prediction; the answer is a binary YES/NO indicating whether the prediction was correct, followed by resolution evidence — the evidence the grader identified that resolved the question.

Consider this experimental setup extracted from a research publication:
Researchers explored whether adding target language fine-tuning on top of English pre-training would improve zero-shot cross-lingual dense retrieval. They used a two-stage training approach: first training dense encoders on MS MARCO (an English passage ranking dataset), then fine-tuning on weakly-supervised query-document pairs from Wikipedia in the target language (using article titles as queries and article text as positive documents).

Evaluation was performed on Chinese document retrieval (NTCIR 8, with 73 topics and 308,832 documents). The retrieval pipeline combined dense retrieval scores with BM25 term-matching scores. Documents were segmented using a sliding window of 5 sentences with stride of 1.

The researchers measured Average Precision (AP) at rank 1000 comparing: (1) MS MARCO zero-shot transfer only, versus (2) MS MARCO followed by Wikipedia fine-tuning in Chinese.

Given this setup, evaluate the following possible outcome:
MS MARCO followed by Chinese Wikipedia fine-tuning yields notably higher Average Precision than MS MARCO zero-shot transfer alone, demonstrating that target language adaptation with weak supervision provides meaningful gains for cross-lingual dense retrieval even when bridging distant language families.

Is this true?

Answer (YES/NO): NO